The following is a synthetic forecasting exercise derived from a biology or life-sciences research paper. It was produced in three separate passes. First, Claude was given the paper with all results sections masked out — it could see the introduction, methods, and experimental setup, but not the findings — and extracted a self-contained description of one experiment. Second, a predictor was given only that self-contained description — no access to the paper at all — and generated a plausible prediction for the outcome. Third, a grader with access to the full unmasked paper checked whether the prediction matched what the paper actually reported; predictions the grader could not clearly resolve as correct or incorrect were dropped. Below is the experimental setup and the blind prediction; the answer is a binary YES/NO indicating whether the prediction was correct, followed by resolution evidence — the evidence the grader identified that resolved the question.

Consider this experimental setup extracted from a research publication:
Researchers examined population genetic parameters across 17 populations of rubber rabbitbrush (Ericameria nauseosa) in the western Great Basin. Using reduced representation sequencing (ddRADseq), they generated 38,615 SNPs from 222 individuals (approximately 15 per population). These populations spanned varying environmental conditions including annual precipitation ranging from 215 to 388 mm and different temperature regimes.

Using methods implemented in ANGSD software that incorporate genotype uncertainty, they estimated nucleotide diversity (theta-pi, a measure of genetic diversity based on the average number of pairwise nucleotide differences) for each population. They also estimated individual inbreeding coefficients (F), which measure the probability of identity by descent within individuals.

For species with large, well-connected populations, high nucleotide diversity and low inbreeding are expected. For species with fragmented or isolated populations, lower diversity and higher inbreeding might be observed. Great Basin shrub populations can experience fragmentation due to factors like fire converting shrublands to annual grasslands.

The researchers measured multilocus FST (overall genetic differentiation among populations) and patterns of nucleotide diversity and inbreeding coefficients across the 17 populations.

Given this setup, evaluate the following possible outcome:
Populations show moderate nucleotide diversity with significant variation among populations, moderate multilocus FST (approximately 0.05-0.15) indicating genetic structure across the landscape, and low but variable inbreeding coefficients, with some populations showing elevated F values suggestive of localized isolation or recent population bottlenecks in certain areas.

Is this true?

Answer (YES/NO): NO